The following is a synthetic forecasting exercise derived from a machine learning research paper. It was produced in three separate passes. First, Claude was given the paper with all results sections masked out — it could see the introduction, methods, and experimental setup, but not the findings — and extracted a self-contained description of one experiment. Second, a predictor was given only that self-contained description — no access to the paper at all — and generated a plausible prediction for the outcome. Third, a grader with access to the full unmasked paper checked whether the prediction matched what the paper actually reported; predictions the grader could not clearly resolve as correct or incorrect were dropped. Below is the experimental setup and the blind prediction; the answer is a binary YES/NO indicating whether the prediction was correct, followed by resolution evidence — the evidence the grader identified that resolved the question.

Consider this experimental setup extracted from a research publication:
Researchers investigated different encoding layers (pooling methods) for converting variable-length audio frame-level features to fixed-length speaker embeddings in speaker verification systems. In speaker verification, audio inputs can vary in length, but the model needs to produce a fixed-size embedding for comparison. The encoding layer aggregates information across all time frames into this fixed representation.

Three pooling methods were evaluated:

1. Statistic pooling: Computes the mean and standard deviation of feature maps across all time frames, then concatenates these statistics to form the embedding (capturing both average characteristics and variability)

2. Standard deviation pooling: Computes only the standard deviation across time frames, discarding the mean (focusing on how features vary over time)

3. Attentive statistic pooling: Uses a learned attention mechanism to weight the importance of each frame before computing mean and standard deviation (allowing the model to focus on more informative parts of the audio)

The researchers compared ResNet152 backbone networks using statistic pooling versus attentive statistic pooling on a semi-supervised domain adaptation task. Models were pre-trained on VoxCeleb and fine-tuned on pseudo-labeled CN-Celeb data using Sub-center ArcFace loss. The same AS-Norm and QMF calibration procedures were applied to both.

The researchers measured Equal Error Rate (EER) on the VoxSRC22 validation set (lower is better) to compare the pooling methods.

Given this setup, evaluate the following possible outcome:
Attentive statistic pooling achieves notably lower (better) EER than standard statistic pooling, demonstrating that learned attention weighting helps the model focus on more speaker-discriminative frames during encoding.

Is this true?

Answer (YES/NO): NO